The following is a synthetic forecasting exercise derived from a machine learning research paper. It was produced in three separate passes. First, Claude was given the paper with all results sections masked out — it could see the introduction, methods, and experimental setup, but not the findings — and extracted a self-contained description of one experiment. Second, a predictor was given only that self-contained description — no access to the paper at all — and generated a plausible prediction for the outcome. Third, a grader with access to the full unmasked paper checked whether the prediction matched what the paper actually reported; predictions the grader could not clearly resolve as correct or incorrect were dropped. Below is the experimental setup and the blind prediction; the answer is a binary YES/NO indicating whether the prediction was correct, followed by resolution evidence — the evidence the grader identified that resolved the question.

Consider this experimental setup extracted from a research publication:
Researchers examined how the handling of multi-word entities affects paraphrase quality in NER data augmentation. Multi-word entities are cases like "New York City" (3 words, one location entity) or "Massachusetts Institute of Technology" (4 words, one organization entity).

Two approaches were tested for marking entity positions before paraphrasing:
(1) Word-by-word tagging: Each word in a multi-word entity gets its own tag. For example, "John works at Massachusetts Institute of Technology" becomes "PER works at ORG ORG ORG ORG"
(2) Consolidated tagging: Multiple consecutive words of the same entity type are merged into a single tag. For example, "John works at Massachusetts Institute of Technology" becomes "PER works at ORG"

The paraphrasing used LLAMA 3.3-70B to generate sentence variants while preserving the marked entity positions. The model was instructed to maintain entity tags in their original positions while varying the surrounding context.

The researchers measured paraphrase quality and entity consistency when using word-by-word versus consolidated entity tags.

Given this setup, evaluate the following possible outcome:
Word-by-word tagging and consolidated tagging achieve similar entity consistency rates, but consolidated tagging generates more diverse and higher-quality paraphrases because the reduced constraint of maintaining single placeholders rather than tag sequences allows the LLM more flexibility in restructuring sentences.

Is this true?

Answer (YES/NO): NO